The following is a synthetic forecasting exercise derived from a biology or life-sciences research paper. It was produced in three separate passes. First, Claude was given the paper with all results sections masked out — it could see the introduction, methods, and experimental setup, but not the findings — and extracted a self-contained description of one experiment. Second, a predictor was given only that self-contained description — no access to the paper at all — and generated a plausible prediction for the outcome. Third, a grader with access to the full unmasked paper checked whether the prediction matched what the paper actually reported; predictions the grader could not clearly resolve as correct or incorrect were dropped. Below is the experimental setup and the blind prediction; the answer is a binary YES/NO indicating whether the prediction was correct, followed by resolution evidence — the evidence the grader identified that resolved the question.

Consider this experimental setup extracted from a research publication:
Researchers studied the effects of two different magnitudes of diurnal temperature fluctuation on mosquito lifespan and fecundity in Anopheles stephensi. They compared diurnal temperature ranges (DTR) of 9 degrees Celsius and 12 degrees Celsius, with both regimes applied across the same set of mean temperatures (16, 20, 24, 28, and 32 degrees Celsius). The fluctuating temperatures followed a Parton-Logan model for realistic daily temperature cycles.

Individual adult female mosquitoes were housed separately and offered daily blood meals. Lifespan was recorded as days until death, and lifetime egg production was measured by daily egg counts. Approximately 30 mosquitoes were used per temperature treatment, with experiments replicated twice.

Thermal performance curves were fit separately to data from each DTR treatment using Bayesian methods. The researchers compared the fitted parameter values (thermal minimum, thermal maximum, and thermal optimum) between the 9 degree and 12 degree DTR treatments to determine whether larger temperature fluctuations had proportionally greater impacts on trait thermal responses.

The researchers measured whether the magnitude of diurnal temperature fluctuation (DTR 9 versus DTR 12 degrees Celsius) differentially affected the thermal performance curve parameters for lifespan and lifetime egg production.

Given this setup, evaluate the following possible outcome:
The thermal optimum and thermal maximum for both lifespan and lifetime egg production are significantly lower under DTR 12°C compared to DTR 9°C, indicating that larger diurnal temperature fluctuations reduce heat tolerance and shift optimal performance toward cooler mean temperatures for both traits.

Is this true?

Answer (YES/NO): NO